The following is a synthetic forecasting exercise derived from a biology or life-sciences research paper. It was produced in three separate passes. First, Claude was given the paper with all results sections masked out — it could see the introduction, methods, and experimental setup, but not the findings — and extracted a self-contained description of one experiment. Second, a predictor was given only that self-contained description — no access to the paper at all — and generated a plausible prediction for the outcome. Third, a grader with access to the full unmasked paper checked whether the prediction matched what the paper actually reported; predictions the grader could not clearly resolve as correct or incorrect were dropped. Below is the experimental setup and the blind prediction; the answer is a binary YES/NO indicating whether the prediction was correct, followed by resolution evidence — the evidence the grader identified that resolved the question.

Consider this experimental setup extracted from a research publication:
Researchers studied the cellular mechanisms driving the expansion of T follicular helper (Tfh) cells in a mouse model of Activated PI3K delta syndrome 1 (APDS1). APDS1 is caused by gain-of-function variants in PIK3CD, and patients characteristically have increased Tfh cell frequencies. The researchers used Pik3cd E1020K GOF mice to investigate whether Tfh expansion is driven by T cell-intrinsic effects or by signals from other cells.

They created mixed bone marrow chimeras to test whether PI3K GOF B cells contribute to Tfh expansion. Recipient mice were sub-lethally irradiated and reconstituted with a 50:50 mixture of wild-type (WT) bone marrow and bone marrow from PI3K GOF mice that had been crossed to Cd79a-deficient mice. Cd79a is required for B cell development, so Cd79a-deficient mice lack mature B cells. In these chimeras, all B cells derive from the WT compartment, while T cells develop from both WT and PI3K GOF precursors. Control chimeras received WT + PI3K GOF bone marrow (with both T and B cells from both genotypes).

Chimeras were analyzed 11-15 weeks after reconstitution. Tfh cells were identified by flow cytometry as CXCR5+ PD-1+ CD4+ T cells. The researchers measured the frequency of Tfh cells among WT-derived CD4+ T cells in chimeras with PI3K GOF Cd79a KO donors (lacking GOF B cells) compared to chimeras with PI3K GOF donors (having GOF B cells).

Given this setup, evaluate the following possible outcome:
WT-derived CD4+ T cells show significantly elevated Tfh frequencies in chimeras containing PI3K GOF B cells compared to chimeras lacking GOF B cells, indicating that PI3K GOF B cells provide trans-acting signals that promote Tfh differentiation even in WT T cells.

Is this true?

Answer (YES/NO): YES